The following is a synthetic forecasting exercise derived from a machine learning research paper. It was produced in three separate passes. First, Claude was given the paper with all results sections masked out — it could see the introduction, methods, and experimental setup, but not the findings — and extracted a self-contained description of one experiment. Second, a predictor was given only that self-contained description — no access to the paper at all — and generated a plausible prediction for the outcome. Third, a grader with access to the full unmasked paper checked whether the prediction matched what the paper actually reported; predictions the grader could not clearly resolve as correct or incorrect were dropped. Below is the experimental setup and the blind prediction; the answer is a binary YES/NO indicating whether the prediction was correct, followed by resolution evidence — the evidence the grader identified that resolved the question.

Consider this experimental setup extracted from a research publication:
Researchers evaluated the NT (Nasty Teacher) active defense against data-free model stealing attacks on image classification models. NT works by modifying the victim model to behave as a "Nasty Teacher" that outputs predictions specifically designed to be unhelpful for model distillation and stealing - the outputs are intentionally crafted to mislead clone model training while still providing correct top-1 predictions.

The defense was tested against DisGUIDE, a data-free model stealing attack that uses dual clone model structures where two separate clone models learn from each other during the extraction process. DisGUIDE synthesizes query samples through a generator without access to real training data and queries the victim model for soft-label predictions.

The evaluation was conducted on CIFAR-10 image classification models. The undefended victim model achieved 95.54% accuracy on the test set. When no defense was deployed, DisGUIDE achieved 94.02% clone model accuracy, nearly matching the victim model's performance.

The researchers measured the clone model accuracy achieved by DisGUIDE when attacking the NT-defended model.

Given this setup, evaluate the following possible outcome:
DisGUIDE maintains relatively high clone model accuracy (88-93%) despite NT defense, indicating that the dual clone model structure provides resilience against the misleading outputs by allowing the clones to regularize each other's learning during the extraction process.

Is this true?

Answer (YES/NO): NO